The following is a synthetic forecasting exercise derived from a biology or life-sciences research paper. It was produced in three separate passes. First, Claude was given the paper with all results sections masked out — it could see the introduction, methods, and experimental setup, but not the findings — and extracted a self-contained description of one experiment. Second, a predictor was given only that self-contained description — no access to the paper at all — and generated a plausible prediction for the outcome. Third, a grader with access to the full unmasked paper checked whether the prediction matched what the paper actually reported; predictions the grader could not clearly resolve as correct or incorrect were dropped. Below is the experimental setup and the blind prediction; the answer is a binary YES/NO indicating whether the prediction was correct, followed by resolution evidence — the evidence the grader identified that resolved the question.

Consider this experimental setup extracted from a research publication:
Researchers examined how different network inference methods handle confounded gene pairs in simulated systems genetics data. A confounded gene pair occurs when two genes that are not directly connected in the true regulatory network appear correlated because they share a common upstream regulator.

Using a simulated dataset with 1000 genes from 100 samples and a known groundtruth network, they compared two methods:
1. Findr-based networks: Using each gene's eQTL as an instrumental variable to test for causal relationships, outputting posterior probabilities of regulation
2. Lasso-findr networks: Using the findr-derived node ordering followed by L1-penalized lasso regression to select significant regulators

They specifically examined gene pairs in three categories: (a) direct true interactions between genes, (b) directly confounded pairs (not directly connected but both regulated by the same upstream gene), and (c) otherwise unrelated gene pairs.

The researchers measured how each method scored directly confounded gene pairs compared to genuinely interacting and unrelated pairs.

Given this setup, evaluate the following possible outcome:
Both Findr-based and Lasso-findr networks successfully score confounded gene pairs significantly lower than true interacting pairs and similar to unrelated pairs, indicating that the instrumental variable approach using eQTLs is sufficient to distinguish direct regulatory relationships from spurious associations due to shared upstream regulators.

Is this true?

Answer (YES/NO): NO